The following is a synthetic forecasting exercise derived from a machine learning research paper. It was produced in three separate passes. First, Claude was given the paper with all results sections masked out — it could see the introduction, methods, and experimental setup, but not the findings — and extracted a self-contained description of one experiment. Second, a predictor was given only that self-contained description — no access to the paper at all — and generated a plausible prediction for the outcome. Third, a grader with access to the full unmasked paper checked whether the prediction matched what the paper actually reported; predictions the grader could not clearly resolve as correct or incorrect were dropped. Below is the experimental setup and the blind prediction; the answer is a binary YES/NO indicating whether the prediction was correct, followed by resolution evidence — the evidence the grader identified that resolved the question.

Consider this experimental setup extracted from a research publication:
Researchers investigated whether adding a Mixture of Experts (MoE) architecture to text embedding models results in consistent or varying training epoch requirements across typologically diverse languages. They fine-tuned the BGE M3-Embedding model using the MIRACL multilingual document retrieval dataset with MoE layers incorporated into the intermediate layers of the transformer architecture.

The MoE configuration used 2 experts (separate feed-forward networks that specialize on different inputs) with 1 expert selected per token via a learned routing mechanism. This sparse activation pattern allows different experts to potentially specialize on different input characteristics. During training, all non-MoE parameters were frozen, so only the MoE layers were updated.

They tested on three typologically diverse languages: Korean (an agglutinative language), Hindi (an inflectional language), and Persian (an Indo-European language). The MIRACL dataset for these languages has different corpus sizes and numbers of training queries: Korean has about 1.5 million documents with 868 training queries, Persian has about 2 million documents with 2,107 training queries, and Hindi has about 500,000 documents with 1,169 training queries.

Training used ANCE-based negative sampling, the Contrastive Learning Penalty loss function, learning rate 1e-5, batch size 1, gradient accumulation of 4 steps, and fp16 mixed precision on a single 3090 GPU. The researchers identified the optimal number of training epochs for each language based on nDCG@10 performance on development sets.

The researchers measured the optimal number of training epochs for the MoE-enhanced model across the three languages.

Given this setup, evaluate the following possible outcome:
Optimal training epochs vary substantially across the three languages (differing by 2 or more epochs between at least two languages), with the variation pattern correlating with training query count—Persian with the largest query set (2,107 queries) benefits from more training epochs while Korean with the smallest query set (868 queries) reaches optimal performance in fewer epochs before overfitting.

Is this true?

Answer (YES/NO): NO